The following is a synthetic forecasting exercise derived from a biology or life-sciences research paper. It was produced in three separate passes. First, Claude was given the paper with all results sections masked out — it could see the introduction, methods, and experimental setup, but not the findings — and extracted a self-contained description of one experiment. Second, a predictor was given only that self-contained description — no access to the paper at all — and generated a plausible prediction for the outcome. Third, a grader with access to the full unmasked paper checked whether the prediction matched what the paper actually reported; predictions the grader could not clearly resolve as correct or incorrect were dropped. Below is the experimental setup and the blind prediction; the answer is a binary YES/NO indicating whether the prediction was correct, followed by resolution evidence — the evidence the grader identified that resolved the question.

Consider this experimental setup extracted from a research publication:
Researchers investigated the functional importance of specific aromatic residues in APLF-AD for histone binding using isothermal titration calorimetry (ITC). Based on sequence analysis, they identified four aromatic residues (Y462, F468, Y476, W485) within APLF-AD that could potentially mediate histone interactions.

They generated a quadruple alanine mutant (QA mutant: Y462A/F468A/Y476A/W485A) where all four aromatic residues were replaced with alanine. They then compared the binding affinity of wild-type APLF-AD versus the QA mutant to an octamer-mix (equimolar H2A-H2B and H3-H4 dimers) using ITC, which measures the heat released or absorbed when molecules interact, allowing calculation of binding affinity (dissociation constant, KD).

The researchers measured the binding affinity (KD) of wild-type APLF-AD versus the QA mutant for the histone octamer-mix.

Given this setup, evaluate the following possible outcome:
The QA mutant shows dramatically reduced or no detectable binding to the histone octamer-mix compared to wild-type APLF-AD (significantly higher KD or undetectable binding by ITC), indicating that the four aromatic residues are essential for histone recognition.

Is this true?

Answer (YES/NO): NO